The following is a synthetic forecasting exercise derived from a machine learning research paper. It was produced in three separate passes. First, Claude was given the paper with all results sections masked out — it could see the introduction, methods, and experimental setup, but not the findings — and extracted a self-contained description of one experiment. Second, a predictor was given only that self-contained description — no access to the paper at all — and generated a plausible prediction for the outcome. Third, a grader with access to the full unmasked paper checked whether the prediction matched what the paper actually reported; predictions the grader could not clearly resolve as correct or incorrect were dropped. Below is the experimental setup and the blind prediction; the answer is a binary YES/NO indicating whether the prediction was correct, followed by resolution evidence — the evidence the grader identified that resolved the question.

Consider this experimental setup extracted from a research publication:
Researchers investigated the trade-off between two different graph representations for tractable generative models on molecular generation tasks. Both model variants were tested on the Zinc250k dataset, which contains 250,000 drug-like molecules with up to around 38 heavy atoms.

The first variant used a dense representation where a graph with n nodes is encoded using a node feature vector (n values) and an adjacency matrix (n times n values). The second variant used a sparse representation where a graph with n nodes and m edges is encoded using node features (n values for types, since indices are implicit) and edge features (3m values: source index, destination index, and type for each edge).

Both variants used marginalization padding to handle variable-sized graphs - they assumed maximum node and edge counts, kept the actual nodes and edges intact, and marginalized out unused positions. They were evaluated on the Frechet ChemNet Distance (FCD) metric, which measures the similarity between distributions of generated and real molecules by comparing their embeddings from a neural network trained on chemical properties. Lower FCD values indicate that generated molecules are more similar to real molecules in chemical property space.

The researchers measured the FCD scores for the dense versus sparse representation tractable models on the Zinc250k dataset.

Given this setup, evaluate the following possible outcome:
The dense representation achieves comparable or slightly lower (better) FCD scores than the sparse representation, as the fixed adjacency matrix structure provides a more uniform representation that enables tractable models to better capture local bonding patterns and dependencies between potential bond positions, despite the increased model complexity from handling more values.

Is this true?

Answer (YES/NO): YES